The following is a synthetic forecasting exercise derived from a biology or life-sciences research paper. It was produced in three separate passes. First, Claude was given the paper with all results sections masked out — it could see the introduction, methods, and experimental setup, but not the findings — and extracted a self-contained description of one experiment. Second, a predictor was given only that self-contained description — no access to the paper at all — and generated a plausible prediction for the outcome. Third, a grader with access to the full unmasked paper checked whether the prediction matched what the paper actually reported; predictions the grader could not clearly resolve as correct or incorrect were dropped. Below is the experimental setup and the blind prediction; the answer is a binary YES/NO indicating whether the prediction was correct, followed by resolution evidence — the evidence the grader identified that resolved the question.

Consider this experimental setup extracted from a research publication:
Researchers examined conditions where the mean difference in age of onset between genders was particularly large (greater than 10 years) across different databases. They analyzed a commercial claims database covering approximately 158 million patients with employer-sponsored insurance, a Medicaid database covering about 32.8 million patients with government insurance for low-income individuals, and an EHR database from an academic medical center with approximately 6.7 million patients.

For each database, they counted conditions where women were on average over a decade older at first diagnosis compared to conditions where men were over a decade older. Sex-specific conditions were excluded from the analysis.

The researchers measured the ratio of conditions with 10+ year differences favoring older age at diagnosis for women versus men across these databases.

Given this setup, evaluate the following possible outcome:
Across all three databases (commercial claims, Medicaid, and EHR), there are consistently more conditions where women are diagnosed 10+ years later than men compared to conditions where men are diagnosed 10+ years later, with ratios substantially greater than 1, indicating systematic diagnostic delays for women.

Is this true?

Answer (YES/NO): YES